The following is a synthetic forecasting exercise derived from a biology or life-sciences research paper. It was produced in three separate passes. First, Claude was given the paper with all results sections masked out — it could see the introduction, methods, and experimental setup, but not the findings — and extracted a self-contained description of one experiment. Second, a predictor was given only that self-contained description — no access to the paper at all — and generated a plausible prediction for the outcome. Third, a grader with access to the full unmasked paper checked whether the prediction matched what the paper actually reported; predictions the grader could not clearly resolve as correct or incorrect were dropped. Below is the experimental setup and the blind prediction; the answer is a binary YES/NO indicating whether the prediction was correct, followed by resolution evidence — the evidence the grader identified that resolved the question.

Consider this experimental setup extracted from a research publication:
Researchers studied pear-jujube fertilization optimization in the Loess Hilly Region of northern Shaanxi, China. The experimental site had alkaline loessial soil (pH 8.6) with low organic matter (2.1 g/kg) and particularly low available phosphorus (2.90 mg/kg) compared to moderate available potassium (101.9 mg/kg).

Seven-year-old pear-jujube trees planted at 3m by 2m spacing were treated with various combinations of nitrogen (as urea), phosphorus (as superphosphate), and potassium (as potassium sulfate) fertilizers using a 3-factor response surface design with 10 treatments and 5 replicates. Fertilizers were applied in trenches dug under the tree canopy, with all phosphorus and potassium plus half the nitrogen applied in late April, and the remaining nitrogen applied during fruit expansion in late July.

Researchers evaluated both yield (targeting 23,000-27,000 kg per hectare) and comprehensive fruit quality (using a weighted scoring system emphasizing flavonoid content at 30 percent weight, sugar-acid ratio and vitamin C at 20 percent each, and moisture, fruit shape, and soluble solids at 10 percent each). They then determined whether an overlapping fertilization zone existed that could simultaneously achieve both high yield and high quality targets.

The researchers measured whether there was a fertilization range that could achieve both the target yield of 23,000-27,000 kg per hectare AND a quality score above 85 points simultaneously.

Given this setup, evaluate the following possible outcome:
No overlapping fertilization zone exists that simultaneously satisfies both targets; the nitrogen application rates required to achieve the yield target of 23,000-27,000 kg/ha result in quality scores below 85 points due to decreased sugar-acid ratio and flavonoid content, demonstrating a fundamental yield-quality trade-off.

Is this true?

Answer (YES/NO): NO